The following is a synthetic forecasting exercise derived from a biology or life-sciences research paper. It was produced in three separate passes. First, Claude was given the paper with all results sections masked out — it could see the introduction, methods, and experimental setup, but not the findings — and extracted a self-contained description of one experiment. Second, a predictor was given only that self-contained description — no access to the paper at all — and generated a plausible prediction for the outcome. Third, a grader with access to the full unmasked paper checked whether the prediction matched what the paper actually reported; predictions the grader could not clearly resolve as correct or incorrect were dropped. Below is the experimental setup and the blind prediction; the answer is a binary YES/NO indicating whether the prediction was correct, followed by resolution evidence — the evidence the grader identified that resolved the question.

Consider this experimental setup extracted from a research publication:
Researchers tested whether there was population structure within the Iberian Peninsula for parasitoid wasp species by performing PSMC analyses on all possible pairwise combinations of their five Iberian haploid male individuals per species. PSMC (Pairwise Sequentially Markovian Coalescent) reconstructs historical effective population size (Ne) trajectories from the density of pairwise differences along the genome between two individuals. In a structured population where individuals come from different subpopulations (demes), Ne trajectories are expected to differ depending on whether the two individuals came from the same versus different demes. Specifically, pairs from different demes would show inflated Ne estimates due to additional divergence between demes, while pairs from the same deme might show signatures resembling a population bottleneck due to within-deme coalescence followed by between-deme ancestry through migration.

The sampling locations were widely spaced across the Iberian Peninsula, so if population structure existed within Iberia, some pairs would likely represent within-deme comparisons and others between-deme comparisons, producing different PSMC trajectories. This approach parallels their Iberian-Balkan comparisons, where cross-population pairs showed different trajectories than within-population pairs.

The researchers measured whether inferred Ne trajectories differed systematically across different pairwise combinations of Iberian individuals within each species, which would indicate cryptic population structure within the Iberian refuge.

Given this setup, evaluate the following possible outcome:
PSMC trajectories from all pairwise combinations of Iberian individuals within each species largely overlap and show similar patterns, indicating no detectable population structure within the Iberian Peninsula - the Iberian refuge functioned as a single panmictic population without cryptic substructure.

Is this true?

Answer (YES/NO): YES